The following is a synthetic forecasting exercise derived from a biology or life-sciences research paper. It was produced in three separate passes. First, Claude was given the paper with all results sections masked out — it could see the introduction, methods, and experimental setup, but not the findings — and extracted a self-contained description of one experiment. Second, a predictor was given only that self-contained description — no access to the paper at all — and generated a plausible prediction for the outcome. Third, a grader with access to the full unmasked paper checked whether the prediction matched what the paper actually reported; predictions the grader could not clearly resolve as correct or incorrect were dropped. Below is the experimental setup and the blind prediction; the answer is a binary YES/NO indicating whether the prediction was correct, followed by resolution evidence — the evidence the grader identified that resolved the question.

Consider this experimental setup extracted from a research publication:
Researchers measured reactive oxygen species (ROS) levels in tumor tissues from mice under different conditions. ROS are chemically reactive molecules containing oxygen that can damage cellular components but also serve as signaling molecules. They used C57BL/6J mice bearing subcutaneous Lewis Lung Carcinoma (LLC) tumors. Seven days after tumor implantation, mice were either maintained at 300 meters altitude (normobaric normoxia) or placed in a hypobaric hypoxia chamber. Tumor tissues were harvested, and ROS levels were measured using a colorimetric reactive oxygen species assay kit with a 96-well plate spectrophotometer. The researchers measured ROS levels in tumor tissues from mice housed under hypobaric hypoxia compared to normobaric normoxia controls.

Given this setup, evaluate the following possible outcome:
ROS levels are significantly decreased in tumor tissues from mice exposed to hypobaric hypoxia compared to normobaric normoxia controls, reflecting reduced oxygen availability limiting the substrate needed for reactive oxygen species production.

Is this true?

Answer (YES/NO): NO